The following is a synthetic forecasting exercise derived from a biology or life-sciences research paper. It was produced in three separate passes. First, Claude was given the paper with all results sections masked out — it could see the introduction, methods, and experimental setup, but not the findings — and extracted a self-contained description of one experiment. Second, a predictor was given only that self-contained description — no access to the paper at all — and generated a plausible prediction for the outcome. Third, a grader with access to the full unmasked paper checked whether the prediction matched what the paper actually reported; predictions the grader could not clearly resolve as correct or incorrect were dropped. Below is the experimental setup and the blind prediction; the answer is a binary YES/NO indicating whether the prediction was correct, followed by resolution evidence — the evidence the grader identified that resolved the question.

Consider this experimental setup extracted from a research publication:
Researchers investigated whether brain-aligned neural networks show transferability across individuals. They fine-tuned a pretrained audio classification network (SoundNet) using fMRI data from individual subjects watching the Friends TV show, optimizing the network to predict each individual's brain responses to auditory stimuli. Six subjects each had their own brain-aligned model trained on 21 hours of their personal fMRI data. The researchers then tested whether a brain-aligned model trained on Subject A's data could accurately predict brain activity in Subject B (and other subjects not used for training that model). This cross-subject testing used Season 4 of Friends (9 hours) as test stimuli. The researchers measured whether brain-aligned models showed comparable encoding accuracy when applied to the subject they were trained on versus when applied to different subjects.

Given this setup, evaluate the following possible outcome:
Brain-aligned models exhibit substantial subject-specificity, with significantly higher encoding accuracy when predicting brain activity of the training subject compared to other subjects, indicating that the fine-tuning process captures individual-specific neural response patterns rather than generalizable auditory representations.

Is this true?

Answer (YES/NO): YES